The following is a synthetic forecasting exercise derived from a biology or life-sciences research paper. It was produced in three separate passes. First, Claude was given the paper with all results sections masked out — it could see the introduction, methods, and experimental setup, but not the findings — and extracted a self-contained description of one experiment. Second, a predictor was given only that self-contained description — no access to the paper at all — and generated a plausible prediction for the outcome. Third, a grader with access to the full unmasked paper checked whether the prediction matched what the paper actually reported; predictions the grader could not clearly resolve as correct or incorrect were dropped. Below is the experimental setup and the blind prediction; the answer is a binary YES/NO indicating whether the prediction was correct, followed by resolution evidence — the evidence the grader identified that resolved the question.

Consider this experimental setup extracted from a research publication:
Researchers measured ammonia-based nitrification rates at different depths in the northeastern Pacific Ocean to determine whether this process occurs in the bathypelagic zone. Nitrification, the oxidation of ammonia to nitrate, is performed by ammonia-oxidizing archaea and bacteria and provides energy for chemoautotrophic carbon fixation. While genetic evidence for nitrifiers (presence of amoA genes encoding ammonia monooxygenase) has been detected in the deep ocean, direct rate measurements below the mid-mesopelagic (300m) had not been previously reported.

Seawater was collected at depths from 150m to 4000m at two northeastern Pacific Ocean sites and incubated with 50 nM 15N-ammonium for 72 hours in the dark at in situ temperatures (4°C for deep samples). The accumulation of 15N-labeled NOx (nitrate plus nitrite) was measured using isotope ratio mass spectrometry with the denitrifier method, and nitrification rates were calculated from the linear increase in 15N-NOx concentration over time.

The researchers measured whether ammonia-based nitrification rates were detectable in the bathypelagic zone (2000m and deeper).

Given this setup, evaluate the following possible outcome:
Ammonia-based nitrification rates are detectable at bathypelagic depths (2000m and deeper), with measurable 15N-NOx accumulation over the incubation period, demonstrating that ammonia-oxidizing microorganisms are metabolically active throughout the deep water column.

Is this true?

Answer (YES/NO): YES